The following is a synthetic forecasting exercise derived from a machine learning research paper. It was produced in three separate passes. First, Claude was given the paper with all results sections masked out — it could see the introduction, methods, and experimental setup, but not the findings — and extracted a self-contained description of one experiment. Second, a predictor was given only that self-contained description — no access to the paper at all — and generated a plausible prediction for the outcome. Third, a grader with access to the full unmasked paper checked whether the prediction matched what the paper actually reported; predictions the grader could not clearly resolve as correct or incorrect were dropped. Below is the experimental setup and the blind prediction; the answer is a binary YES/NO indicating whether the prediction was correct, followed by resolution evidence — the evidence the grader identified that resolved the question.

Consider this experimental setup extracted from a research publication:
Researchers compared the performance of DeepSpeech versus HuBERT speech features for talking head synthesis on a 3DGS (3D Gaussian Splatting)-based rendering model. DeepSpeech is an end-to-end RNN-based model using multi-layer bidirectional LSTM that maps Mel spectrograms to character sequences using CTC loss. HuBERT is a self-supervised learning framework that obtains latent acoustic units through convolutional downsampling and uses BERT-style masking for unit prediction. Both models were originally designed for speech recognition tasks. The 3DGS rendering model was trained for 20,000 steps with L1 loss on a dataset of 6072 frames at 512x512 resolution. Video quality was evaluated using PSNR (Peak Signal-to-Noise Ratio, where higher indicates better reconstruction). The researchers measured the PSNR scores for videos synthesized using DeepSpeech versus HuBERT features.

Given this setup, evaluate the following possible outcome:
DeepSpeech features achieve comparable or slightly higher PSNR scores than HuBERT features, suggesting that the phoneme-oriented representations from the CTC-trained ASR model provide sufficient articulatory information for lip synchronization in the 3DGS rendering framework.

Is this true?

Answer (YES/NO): NO